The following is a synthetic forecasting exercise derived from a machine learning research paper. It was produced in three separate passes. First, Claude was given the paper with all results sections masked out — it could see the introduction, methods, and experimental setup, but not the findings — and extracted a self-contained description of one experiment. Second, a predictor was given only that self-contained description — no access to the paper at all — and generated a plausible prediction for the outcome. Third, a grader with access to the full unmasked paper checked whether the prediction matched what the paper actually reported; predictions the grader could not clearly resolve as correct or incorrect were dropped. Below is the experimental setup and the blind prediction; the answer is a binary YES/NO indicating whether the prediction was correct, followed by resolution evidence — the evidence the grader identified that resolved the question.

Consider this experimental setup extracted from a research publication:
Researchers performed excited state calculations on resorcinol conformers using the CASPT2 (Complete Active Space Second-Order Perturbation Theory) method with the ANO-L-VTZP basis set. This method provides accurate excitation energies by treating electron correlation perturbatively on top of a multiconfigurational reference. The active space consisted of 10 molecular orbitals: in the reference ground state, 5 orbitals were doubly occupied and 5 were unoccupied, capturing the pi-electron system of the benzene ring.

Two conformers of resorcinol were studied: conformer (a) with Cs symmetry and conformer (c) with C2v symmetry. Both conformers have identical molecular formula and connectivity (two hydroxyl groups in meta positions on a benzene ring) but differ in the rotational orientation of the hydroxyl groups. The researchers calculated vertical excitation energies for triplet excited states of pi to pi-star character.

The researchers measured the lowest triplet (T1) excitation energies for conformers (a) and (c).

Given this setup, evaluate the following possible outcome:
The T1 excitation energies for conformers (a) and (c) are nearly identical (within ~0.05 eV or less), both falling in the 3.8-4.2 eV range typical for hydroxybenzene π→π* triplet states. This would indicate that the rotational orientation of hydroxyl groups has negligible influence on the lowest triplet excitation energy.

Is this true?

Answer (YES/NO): YES